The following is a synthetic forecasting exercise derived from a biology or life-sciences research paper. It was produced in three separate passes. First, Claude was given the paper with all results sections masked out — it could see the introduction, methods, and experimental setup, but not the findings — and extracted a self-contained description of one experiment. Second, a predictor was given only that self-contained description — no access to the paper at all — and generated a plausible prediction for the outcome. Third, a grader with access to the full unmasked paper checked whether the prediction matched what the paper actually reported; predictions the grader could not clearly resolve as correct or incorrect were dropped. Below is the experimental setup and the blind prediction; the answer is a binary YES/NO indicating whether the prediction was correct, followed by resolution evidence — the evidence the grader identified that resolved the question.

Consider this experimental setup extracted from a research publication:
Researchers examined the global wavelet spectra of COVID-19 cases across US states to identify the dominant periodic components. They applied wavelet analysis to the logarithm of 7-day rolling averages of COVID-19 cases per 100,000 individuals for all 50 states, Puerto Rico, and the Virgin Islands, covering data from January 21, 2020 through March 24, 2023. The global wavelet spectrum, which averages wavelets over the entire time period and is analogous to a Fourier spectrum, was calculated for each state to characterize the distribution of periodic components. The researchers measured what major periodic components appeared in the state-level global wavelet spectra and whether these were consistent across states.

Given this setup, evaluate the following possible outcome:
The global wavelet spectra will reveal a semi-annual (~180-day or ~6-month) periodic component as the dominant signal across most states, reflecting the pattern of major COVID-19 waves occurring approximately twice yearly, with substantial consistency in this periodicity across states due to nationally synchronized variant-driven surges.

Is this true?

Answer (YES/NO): NO